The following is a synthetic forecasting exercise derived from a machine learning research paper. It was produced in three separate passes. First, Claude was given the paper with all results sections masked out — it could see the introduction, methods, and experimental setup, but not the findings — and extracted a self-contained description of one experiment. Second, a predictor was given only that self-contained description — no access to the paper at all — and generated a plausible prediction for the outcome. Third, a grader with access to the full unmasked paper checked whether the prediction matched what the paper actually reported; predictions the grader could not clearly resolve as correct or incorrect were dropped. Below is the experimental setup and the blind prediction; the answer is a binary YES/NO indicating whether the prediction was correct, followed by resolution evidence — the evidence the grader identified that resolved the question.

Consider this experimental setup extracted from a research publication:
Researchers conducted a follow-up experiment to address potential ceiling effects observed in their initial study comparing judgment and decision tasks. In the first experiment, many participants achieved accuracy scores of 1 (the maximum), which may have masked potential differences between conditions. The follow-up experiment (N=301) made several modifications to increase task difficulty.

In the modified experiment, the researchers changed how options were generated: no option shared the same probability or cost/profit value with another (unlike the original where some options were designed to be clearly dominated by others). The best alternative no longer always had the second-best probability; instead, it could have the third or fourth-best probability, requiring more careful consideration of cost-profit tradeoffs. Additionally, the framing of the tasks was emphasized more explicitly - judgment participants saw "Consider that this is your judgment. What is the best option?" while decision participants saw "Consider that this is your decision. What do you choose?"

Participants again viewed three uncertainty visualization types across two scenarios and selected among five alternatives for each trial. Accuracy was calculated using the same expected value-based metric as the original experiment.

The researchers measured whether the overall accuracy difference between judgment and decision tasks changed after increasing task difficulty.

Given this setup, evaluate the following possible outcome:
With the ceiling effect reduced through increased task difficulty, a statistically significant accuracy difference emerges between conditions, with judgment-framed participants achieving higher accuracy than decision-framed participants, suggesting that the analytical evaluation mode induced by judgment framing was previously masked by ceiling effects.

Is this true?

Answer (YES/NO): NO